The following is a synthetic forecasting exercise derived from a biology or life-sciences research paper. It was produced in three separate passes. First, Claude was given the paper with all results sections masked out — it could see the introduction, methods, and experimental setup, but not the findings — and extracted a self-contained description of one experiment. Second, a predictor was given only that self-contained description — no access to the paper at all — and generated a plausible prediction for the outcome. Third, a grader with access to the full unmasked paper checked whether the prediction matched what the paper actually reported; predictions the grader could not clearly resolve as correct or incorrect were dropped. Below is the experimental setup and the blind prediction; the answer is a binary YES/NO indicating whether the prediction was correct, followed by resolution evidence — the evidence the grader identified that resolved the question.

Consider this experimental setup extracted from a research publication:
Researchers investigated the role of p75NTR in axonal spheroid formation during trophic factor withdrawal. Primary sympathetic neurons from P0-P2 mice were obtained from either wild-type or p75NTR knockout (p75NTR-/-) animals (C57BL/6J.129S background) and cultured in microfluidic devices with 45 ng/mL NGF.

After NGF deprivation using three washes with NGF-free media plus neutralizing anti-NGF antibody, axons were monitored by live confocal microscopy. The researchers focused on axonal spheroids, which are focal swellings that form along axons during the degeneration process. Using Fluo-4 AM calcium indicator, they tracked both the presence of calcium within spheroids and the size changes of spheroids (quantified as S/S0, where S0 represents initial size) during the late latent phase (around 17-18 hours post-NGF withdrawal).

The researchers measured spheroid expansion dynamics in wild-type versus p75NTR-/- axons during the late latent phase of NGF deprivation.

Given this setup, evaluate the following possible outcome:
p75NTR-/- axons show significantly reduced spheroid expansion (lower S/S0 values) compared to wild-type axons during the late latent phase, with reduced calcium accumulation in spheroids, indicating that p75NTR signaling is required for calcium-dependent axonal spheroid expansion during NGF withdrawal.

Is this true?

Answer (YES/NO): NO